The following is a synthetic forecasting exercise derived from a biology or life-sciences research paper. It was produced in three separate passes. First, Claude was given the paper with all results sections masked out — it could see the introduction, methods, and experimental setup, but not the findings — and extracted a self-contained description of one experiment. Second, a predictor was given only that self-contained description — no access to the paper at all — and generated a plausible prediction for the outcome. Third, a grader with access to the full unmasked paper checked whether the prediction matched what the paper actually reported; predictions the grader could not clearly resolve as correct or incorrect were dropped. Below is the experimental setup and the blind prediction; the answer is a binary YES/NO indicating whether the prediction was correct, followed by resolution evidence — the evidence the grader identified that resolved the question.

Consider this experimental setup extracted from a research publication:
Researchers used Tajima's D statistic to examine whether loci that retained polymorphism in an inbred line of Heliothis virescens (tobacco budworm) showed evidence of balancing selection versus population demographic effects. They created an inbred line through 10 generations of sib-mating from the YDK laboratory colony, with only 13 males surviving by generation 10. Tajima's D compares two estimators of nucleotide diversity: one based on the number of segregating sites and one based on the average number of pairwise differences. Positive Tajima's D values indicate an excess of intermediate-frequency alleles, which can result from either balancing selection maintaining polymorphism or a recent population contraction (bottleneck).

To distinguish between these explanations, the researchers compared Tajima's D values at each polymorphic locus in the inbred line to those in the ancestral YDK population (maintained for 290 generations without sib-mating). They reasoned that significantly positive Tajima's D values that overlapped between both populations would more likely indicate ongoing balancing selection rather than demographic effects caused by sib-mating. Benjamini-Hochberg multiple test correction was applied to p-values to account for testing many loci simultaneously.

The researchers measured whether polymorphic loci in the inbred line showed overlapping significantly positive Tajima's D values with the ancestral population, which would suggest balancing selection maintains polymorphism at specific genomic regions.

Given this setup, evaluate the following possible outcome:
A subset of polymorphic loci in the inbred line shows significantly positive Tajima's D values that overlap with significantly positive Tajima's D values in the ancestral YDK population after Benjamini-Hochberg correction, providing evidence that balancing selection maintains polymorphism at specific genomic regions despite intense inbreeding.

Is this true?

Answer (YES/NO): NO